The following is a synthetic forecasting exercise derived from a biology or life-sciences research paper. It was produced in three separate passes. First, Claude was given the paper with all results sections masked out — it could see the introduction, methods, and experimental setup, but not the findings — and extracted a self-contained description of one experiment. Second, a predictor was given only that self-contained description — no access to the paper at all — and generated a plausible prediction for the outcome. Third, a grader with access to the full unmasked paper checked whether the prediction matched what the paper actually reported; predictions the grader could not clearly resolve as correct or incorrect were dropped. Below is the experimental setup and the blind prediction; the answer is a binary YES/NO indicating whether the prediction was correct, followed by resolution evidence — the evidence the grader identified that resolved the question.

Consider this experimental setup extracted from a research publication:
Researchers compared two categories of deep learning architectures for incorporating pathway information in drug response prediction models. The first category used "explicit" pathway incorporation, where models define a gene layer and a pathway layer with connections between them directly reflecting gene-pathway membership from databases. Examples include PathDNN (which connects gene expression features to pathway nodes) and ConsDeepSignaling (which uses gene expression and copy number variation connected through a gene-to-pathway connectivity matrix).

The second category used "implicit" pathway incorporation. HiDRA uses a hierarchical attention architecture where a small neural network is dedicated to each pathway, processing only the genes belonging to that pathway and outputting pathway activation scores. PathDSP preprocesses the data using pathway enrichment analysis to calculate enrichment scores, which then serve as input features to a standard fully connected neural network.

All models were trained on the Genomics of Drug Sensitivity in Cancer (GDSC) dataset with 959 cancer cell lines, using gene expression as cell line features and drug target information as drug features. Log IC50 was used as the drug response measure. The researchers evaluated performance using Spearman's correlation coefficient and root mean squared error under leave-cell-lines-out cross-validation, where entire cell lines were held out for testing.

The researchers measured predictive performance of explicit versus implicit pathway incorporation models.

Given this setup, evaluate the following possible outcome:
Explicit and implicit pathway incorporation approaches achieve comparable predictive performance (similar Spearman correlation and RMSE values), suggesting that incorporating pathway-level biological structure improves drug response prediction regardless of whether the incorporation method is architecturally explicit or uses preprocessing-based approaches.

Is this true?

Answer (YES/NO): NO